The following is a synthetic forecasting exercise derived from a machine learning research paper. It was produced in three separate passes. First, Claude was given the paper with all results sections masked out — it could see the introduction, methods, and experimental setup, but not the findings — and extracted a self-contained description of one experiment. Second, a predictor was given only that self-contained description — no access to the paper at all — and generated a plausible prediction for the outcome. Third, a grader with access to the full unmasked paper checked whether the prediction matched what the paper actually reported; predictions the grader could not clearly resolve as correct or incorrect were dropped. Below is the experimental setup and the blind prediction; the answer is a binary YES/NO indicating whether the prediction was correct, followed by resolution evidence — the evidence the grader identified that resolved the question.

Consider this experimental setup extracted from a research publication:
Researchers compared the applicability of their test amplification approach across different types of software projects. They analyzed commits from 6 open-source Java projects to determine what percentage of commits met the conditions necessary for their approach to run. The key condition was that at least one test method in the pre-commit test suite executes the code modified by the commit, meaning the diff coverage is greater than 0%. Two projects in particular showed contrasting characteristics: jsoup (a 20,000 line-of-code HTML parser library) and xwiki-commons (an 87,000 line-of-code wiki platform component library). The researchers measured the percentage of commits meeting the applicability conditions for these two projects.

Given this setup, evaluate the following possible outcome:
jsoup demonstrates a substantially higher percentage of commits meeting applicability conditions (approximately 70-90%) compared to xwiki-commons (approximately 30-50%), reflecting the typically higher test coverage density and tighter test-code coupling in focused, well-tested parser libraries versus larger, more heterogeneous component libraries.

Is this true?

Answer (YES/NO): NO